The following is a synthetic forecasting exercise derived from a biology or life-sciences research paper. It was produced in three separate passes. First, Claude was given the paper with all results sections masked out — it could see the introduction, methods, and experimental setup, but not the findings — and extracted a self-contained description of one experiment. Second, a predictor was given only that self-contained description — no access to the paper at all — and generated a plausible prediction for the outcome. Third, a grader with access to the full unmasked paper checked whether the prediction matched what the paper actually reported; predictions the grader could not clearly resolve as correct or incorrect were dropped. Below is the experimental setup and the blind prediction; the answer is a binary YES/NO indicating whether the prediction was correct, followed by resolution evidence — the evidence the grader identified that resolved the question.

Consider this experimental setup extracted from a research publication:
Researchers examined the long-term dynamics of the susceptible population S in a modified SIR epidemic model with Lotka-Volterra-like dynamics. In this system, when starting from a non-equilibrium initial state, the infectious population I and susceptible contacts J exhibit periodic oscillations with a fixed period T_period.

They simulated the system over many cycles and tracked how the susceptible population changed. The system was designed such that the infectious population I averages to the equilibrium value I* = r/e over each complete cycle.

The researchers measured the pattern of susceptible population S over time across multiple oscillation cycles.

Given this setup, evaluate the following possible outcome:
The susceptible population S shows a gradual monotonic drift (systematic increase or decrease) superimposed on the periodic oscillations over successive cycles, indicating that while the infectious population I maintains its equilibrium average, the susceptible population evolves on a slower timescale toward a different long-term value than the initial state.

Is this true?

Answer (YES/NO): NO